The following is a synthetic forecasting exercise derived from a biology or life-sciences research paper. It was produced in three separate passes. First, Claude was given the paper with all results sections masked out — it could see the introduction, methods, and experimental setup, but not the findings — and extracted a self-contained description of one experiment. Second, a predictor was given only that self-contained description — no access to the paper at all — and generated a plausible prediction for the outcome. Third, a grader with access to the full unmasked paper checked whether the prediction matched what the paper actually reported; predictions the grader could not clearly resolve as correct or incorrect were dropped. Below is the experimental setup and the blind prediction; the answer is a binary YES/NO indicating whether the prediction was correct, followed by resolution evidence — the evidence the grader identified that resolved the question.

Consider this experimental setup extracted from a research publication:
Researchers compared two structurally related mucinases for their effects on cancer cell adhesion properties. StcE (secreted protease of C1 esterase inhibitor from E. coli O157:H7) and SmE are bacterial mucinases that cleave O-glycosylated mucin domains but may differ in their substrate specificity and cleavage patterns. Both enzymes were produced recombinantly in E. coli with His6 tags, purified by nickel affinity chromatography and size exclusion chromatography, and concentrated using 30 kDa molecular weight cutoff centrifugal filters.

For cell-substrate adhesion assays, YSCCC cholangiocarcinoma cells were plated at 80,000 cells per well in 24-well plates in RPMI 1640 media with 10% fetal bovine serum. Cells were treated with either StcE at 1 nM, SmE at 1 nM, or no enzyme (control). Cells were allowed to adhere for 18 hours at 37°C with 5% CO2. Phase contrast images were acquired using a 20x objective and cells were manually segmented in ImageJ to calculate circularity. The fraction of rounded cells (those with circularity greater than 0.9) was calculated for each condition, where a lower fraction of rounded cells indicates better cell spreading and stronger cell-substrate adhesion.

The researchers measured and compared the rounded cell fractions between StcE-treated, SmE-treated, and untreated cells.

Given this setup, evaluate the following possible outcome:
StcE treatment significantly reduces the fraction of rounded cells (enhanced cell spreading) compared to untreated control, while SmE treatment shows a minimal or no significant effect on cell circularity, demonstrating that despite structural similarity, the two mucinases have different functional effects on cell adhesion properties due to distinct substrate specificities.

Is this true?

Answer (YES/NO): NO